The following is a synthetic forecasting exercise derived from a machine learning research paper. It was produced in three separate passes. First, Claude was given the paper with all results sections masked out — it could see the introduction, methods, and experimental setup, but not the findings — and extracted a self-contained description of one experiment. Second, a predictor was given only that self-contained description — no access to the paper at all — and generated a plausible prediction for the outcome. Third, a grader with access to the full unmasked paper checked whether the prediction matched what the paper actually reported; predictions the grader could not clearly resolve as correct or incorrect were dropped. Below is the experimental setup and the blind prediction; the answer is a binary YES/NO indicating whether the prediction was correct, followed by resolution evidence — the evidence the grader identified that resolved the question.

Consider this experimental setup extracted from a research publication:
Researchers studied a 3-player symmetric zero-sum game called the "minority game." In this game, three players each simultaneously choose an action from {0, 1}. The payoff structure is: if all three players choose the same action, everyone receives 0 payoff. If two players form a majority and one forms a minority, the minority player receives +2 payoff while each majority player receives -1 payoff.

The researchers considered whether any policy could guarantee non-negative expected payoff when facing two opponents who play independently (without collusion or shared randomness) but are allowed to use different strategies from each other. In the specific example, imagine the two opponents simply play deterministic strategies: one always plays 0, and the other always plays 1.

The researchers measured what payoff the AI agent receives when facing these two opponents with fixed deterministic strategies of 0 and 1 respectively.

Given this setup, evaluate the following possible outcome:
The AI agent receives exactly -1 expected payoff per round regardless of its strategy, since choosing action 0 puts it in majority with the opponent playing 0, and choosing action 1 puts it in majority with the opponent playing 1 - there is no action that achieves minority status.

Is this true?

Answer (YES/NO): YES